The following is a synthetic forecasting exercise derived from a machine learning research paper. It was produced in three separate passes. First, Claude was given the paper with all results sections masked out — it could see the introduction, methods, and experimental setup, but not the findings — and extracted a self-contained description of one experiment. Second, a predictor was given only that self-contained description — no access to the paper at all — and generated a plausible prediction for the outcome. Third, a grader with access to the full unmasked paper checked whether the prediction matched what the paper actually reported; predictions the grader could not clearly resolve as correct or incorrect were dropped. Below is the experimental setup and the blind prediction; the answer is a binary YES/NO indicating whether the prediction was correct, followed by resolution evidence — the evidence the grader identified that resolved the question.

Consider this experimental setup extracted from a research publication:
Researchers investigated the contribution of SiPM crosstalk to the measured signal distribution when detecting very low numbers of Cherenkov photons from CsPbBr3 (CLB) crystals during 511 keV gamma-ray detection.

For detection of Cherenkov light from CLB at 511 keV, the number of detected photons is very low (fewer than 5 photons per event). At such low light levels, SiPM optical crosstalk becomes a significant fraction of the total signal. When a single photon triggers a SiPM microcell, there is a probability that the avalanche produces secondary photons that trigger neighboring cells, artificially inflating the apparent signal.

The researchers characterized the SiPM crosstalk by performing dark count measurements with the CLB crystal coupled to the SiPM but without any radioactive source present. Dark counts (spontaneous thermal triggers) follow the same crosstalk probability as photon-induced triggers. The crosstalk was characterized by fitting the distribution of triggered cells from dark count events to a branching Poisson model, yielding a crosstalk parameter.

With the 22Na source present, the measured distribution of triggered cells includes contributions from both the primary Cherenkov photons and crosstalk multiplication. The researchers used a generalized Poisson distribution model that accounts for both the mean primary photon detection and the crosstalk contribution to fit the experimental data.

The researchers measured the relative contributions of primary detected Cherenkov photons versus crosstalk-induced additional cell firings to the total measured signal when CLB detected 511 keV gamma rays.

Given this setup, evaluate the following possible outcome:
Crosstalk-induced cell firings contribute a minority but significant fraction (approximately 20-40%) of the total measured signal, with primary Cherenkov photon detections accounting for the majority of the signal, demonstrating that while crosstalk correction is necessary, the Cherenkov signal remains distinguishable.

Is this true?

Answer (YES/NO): NO